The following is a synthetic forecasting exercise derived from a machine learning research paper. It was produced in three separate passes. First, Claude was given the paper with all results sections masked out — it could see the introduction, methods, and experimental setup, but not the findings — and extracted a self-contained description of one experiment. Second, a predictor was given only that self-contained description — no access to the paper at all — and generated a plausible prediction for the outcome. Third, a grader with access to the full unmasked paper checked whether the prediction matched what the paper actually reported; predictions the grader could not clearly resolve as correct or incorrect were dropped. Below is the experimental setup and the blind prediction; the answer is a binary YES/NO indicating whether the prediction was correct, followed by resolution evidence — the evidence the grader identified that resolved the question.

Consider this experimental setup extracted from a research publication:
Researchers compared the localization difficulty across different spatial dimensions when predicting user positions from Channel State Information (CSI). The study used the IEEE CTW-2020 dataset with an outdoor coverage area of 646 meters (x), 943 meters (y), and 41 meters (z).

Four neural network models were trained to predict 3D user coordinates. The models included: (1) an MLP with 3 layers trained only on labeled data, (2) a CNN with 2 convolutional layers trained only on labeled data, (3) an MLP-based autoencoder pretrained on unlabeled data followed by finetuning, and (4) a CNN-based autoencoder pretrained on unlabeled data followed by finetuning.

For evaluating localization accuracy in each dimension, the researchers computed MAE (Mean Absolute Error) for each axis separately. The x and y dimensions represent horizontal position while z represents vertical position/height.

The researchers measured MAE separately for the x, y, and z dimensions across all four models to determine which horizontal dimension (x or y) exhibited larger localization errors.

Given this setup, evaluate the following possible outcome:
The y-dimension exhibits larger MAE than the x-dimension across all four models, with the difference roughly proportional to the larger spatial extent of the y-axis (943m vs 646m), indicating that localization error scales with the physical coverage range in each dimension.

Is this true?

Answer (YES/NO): NO